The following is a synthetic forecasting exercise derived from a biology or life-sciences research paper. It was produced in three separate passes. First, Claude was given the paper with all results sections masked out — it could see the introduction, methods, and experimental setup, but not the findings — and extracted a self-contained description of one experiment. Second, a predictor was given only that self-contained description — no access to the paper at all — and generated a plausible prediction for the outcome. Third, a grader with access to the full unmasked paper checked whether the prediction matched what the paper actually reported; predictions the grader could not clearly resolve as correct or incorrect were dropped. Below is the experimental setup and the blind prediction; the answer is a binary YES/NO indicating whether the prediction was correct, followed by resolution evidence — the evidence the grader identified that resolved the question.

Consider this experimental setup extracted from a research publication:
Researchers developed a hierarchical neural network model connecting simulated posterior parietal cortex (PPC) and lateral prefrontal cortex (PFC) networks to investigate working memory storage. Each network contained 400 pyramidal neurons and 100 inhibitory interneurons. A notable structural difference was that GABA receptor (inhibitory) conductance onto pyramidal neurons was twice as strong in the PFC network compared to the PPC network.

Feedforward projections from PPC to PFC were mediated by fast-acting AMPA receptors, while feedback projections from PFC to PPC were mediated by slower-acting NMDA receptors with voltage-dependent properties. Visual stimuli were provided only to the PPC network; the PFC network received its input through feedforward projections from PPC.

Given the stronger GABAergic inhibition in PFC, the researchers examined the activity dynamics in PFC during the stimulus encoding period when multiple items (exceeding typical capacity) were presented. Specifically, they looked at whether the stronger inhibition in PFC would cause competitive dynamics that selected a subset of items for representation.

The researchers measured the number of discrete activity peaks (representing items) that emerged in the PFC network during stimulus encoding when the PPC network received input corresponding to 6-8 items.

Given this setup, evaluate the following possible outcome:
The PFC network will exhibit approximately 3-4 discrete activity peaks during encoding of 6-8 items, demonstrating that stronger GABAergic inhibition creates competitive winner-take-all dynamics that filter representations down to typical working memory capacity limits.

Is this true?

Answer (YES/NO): YES